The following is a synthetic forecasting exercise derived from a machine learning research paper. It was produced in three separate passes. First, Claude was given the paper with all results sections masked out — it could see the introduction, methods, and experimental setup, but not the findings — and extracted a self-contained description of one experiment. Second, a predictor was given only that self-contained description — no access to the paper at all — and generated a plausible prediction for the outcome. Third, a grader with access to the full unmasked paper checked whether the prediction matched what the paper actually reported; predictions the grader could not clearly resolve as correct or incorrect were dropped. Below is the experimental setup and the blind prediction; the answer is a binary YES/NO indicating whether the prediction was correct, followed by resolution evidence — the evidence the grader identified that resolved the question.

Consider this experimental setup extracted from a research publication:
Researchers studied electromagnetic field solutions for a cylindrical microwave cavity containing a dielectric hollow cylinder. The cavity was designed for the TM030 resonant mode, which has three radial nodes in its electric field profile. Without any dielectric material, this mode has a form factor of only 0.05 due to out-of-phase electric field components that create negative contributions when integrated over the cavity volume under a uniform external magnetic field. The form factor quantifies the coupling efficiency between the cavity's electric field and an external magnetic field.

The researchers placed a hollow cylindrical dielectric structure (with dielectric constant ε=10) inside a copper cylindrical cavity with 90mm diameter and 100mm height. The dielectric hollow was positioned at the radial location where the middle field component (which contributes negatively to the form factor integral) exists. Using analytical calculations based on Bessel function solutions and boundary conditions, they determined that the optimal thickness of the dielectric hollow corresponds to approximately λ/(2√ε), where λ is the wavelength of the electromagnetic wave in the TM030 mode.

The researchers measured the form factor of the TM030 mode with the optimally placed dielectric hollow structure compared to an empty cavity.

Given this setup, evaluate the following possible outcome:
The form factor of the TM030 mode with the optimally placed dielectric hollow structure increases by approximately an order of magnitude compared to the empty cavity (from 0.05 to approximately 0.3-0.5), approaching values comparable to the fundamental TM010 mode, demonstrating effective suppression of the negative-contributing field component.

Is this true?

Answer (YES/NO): YES